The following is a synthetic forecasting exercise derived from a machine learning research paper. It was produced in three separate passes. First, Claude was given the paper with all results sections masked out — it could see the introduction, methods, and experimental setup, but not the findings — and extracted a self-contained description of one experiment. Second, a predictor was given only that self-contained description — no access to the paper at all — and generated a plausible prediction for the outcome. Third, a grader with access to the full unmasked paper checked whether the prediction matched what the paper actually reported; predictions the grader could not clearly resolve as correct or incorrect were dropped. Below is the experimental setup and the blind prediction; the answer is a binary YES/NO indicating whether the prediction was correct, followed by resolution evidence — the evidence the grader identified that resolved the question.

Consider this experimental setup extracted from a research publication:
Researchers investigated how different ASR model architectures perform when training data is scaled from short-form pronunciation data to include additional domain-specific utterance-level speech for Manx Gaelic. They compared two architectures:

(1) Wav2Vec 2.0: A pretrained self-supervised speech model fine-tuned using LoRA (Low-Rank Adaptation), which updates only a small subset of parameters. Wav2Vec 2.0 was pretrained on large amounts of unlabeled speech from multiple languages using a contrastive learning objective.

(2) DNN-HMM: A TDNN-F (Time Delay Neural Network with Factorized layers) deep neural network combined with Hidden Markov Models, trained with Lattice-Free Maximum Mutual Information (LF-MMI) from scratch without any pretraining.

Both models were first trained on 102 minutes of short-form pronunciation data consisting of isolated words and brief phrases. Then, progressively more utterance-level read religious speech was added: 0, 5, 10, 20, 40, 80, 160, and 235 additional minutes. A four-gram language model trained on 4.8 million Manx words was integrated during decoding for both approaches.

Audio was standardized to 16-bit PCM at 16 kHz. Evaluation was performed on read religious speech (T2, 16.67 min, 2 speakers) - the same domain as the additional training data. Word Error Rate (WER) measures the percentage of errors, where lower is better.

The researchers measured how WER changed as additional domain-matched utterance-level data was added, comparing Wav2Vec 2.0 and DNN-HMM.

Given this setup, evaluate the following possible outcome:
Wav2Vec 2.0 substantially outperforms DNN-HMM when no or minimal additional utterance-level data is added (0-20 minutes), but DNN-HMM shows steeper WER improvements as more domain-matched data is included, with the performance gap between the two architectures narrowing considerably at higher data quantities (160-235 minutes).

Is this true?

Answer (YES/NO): NO